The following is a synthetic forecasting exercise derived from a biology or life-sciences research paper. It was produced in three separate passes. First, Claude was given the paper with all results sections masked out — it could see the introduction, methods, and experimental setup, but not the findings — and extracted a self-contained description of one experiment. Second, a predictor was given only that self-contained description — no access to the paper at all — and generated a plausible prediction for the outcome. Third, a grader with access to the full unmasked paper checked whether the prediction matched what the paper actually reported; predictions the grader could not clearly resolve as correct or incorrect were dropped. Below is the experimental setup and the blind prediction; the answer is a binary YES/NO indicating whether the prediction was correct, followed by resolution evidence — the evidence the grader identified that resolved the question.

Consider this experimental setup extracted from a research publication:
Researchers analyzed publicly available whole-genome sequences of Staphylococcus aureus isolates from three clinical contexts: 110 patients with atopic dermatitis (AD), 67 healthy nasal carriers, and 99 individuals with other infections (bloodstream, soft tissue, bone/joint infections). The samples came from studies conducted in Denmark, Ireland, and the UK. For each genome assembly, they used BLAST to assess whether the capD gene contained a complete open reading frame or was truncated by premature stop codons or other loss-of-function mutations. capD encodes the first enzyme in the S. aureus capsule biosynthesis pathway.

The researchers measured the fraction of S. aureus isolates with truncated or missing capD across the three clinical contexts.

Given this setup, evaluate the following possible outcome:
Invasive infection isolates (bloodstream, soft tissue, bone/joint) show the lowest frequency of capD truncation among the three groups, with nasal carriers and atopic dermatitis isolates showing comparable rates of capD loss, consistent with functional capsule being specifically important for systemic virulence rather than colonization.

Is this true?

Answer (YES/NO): NO